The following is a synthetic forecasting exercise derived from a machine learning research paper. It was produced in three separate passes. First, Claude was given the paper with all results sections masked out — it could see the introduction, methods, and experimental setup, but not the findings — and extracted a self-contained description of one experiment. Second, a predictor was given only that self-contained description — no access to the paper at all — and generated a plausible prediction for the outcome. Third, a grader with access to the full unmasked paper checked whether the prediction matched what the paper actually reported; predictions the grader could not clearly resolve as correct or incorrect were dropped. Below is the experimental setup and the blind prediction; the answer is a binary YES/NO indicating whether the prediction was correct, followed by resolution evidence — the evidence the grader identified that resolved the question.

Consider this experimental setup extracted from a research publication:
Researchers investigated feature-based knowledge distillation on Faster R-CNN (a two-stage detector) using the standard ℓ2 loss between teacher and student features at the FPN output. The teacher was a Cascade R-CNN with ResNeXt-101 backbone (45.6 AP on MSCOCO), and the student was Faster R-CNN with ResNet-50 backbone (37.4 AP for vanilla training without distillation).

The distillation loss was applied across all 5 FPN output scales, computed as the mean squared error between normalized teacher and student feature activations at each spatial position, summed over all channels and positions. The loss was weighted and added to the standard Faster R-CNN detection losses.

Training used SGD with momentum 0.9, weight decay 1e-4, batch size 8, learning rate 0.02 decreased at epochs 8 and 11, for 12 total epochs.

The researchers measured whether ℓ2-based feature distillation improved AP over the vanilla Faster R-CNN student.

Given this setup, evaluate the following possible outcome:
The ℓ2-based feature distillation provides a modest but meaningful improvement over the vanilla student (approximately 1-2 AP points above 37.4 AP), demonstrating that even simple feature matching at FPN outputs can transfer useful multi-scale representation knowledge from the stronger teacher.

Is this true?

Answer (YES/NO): NO